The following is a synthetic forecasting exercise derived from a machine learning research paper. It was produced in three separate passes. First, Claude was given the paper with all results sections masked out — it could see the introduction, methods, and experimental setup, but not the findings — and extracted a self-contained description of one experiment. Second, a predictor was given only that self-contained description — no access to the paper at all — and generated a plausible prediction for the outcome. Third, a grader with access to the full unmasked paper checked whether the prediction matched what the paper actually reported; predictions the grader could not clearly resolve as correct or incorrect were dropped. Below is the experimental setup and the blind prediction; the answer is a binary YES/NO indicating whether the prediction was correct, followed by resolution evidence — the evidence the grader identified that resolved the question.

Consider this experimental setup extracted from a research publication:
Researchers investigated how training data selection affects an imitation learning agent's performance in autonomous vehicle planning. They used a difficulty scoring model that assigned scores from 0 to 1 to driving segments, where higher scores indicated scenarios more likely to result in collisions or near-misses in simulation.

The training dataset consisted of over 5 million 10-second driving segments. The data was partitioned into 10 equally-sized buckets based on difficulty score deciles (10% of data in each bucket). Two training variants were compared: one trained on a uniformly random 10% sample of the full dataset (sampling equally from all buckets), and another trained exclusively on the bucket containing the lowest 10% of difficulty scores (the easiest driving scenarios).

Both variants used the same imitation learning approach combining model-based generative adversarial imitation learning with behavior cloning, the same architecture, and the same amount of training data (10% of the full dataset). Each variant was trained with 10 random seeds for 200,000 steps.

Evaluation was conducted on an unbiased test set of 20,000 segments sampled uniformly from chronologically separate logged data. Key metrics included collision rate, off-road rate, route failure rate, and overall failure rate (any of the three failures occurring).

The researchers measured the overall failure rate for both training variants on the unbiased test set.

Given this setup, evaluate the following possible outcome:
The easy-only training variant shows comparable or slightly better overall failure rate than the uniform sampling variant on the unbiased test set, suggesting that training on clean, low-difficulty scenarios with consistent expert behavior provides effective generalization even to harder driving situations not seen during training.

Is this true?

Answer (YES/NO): NO